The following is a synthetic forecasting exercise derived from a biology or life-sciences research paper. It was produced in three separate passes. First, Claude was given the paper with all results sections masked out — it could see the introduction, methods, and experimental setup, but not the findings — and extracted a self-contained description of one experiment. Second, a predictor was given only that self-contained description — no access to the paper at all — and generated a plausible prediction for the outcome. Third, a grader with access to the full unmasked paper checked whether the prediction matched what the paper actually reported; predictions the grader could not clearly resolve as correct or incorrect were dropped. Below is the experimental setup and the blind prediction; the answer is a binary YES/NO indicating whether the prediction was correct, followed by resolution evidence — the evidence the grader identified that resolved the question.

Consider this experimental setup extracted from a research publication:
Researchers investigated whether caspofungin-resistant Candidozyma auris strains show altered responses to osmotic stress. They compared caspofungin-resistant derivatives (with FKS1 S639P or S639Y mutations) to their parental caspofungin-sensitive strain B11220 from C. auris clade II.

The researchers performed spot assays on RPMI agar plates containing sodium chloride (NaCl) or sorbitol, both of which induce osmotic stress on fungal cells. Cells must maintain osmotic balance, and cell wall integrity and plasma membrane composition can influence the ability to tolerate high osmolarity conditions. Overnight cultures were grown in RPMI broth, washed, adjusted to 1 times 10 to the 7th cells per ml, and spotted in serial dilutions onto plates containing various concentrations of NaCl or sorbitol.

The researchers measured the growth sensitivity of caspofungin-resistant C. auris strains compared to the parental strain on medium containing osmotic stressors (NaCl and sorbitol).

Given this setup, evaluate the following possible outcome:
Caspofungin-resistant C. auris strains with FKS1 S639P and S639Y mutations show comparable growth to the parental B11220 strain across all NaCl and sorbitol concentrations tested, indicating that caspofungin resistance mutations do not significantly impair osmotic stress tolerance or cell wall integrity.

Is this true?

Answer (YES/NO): NO